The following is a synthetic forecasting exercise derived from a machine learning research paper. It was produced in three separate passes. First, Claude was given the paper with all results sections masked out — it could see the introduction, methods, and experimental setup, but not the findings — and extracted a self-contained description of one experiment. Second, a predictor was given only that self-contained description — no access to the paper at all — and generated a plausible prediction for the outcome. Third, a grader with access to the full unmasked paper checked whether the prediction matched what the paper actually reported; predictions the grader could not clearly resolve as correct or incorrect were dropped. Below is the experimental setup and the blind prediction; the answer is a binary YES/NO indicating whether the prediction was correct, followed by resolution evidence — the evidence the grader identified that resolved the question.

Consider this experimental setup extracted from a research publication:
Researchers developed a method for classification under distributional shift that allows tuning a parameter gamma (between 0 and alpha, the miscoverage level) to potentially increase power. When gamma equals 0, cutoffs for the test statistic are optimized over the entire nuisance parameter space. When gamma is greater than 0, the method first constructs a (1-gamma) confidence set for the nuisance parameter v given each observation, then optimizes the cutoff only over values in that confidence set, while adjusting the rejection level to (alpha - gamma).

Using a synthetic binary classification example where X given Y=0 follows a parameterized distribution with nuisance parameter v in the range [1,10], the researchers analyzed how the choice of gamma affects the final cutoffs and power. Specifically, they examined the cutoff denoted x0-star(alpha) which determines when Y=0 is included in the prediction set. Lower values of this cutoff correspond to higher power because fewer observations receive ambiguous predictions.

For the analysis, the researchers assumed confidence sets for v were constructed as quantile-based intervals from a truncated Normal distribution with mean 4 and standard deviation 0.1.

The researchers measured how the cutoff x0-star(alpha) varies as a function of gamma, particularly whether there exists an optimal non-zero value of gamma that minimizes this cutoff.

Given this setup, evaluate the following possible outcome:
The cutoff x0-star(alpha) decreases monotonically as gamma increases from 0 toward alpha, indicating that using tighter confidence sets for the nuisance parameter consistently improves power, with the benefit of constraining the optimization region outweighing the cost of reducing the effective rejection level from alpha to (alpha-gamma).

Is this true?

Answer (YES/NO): NO